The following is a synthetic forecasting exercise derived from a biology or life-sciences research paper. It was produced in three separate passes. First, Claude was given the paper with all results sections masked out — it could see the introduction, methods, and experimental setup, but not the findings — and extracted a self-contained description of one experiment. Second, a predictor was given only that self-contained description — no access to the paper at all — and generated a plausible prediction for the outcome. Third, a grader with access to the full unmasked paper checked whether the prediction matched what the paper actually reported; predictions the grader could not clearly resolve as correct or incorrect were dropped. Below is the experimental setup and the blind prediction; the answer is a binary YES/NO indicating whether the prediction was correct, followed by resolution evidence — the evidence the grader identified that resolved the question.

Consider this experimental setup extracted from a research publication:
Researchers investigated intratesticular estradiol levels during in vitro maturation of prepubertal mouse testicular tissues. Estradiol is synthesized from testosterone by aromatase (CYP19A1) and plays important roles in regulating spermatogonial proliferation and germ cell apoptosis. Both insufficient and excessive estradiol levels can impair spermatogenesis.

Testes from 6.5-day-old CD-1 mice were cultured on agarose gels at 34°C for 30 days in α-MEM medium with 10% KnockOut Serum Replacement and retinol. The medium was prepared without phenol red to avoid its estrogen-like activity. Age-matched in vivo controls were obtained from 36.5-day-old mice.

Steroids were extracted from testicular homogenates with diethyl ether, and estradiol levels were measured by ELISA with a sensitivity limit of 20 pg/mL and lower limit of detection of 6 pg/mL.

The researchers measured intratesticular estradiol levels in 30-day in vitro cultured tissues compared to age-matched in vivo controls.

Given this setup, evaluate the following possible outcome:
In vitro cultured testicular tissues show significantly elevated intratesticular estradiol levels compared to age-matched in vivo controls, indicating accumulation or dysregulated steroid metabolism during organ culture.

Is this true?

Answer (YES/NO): YES